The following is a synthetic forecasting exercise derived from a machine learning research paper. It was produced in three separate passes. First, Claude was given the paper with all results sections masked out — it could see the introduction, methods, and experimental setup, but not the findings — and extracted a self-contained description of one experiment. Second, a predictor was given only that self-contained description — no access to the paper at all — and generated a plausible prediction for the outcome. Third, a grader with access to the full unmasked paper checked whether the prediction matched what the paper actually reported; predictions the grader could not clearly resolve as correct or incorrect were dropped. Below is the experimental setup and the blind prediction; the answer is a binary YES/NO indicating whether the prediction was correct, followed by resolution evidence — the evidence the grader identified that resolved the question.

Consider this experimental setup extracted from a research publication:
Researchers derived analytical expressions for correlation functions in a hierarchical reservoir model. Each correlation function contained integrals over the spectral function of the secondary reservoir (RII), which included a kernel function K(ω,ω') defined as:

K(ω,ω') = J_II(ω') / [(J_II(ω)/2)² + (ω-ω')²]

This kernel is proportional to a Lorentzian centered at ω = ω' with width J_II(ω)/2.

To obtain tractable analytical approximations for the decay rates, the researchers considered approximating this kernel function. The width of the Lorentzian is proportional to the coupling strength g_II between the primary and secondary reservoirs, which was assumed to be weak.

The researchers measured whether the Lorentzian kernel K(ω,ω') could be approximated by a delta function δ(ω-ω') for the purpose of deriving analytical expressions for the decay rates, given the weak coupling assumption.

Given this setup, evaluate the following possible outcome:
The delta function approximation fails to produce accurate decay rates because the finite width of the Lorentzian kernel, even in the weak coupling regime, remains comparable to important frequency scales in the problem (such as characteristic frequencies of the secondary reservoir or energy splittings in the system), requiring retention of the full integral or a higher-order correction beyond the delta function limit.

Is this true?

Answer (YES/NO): NO